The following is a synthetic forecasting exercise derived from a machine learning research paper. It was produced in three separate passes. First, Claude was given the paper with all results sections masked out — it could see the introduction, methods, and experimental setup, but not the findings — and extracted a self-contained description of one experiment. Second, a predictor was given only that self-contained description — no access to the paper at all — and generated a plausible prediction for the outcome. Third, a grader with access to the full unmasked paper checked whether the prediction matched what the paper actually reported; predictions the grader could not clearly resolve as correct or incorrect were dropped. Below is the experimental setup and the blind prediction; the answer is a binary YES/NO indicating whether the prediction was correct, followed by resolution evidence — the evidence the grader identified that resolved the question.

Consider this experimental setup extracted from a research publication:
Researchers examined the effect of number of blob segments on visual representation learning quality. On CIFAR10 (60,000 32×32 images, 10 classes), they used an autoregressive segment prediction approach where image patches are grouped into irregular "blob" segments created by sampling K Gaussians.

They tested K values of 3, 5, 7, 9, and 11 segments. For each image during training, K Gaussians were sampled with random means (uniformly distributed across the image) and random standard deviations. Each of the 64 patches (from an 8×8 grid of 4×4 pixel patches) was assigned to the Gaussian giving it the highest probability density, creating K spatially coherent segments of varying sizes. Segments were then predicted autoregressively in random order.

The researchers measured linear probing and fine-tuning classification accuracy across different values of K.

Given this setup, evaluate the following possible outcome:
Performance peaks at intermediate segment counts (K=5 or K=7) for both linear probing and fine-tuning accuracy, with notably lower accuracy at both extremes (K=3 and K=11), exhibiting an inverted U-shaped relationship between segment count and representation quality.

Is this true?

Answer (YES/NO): NO